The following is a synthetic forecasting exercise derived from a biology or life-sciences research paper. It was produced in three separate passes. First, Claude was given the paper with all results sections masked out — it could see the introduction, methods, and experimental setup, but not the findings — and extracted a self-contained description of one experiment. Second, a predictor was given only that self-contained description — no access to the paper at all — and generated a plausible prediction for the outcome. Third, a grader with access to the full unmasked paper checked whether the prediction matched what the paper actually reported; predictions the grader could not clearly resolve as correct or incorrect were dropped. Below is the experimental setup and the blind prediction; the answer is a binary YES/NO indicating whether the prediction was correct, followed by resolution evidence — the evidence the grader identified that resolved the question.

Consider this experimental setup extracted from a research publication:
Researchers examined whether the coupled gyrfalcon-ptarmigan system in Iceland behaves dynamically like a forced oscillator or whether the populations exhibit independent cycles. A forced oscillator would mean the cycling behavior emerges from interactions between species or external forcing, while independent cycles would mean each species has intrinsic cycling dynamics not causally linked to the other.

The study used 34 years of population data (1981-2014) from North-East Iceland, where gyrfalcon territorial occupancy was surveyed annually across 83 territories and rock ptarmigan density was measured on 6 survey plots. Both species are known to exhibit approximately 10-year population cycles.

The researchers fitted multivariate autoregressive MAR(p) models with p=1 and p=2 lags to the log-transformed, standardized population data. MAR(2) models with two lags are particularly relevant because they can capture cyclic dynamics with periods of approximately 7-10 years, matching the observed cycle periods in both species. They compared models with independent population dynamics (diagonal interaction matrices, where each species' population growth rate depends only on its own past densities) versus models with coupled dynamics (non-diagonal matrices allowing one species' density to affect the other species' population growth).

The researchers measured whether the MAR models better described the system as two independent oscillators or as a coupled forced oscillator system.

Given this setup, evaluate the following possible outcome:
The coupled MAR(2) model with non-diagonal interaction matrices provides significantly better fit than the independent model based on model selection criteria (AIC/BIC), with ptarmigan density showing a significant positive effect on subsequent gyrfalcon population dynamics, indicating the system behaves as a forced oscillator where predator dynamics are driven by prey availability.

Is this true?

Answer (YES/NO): NO